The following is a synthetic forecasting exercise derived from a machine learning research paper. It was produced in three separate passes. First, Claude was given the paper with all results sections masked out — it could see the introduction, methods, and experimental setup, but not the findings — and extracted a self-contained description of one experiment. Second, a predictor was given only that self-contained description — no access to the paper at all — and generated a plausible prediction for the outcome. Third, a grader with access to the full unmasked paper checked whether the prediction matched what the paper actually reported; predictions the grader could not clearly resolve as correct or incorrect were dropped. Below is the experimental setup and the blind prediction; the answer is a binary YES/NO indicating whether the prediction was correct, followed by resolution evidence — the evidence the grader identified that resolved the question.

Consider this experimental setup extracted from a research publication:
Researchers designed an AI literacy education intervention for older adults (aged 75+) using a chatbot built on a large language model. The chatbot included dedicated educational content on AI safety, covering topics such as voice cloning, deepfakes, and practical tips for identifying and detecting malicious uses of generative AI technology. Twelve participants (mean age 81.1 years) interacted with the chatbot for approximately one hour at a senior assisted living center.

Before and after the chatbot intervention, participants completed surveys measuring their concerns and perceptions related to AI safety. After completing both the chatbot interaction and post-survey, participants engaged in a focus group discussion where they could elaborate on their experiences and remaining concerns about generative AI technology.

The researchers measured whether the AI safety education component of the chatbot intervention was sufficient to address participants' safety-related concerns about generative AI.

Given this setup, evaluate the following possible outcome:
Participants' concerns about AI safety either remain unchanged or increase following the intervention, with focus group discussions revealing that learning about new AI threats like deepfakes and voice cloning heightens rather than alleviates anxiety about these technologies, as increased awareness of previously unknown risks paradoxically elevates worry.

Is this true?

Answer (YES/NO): NO